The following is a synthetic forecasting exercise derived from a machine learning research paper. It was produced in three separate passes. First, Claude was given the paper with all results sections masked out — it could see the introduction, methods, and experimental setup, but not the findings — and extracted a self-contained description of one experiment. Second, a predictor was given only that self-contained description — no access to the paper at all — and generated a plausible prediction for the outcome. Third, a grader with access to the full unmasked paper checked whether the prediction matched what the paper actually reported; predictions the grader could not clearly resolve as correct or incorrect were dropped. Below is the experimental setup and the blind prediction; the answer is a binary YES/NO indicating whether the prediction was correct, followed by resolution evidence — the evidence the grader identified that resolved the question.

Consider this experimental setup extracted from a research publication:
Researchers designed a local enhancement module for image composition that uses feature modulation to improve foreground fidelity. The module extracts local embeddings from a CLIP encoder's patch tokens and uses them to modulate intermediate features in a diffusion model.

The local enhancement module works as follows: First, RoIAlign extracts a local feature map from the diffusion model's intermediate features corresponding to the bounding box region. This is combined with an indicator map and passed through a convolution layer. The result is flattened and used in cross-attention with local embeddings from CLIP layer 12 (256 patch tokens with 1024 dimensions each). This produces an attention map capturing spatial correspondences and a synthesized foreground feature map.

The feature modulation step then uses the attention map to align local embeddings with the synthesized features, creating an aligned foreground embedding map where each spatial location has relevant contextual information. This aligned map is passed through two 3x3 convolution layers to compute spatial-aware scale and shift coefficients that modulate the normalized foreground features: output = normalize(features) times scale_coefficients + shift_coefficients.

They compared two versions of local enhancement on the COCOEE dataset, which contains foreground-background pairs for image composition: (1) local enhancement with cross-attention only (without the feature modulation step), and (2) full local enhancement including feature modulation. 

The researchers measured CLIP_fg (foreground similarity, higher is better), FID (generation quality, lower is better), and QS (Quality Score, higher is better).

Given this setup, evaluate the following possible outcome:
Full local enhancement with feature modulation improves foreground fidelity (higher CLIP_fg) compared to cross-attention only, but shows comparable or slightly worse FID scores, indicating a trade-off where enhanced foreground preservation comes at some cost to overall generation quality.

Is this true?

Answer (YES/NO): NO